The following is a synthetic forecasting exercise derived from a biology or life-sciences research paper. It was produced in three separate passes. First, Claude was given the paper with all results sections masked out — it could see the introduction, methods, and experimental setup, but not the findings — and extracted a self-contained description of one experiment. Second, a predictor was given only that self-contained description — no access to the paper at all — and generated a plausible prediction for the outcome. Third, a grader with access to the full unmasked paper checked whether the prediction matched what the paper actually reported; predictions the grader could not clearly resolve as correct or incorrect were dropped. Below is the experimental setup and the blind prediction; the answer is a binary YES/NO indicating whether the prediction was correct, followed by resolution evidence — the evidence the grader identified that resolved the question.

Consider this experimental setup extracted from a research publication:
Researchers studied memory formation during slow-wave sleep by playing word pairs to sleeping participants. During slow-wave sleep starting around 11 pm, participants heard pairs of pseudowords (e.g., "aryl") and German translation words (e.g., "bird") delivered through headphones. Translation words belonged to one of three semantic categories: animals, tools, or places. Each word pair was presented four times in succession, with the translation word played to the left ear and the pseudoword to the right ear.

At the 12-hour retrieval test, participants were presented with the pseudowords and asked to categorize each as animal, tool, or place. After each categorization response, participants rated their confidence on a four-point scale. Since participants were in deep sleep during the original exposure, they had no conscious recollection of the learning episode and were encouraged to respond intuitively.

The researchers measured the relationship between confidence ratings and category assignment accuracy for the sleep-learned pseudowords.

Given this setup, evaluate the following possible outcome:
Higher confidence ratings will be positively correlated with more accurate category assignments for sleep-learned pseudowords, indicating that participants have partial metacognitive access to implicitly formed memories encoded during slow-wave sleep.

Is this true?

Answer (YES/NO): NO